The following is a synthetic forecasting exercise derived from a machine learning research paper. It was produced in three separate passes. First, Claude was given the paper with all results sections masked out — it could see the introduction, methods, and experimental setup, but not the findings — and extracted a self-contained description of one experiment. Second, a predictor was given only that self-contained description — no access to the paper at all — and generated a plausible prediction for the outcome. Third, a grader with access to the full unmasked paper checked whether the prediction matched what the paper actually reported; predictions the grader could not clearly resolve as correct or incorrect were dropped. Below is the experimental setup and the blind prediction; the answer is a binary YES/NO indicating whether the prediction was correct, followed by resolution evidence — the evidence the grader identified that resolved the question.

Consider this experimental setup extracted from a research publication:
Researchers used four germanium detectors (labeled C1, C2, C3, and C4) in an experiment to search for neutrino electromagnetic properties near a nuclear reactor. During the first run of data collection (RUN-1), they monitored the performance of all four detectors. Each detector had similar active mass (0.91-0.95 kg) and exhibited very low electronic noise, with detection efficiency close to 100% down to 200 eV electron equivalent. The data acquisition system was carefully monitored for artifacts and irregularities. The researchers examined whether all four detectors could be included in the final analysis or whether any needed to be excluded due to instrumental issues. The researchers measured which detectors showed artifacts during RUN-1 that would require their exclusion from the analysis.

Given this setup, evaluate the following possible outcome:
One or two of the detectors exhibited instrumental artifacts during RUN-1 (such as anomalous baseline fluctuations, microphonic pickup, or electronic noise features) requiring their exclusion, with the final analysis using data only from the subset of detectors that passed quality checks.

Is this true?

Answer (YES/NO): YES